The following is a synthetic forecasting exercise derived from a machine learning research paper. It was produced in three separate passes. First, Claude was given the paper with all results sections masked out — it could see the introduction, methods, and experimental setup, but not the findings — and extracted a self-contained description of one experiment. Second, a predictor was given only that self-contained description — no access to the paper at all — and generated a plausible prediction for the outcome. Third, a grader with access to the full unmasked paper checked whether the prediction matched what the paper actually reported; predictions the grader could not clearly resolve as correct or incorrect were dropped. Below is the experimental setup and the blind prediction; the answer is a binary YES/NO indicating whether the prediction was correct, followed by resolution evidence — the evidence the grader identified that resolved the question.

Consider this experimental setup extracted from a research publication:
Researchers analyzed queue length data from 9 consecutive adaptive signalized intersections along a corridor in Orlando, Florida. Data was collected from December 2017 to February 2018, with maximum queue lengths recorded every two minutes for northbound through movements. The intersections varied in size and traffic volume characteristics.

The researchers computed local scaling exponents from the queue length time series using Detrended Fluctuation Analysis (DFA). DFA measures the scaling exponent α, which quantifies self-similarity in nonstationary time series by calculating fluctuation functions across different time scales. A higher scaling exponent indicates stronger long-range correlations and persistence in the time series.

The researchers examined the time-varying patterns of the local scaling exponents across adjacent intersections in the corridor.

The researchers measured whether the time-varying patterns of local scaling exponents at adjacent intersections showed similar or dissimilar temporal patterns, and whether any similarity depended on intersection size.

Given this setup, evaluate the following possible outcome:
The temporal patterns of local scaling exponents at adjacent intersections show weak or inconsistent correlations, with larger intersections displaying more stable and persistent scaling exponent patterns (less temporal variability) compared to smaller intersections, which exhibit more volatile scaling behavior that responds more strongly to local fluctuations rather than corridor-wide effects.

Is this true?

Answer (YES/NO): NO